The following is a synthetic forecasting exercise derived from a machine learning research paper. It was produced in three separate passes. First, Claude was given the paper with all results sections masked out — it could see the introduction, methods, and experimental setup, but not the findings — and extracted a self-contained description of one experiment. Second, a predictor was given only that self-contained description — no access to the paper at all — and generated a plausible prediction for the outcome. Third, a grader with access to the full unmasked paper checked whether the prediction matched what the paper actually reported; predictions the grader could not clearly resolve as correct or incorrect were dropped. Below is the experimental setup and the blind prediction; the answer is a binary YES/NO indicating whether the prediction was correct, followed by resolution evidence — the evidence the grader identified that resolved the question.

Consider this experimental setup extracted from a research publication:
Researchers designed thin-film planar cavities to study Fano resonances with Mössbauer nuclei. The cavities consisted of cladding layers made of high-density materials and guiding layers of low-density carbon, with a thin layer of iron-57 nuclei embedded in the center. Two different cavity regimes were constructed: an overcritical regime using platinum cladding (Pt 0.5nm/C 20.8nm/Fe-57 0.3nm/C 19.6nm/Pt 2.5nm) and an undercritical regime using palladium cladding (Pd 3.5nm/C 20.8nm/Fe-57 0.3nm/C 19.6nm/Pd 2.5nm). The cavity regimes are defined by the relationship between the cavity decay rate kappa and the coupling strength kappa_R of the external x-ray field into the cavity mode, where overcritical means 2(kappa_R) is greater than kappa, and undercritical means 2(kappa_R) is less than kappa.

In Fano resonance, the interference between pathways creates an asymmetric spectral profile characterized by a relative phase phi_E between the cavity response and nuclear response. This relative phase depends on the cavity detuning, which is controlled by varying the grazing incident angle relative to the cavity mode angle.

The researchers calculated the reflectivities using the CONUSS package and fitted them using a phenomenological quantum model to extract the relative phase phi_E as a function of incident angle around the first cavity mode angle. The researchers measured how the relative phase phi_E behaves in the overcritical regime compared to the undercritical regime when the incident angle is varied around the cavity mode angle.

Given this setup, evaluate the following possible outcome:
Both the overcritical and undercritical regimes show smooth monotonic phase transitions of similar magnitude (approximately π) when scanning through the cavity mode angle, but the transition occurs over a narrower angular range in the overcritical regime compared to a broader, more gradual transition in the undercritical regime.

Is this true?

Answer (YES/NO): NO